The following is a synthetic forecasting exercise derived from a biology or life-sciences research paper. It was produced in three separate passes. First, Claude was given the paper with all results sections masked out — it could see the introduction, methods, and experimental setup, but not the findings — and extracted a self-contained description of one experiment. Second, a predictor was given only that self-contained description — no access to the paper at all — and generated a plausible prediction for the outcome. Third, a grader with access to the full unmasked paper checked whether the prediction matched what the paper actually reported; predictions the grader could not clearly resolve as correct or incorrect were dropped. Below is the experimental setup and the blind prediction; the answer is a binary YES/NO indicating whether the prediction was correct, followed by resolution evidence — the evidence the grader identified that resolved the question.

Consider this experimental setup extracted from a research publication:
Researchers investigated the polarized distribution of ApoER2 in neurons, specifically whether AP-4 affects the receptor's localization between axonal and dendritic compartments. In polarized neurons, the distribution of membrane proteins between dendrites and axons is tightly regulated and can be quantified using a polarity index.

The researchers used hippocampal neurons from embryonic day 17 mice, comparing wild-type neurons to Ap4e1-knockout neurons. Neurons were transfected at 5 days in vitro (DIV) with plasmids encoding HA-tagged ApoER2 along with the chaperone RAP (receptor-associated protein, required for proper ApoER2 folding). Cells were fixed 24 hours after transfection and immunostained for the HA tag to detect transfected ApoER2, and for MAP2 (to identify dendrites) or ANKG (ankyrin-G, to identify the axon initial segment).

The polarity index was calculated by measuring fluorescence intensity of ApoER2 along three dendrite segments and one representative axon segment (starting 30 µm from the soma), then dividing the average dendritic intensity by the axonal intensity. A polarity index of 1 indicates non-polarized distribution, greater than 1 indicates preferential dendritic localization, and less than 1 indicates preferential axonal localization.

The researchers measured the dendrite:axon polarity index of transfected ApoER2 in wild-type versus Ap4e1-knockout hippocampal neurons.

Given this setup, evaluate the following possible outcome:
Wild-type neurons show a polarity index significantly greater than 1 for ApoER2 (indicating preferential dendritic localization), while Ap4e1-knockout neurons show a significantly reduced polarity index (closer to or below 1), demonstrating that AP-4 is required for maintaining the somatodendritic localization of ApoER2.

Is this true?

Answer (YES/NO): NO